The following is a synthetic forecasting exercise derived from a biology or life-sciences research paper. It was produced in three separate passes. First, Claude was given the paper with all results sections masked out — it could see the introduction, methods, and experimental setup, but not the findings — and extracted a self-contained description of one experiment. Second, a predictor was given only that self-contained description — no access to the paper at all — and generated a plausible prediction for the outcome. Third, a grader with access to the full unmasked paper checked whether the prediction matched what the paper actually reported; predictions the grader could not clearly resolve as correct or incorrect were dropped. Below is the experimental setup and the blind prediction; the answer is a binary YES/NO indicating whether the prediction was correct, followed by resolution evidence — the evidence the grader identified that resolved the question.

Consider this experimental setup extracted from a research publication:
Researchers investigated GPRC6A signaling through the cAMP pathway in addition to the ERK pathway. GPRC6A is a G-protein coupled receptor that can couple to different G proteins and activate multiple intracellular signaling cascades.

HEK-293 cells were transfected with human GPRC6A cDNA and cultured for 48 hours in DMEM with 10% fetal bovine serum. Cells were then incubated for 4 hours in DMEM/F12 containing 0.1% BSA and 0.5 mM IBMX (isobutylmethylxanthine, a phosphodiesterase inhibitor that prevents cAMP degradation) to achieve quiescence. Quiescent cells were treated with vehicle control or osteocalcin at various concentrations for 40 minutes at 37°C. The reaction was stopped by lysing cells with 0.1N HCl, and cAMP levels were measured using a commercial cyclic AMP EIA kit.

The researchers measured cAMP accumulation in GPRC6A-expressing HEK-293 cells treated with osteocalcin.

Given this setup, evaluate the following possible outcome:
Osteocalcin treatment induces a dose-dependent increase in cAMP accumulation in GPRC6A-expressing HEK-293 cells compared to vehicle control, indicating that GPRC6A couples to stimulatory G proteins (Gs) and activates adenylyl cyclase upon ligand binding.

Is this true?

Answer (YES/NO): YES